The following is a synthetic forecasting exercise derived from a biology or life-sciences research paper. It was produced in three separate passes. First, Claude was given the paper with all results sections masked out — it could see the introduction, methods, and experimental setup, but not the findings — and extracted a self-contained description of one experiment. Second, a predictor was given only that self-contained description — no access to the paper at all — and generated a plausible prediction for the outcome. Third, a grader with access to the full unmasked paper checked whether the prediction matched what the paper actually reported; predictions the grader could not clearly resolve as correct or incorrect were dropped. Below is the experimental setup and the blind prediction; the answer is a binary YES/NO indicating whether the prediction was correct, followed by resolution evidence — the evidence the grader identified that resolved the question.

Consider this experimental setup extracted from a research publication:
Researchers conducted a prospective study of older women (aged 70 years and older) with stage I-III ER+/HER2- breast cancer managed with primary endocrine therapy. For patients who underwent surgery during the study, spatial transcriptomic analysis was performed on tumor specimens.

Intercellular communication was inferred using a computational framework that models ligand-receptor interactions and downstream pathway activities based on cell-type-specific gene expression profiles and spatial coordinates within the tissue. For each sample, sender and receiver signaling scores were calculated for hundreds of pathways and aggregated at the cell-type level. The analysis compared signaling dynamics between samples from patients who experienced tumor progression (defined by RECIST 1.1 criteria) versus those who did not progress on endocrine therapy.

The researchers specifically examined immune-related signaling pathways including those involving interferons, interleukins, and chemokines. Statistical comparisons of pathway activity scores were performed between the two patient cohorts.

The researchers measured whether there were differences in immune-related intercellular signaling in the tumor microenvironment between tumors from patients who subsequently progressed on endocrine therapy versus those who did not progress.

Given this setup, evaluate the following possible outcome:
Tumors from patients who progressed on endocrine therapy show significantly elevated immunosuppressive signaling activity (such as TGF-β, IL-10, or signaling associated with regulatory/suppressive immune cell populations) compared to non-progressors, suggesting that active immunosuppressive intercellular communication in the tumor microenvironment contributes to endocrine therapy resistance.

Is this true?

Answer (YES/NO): YES